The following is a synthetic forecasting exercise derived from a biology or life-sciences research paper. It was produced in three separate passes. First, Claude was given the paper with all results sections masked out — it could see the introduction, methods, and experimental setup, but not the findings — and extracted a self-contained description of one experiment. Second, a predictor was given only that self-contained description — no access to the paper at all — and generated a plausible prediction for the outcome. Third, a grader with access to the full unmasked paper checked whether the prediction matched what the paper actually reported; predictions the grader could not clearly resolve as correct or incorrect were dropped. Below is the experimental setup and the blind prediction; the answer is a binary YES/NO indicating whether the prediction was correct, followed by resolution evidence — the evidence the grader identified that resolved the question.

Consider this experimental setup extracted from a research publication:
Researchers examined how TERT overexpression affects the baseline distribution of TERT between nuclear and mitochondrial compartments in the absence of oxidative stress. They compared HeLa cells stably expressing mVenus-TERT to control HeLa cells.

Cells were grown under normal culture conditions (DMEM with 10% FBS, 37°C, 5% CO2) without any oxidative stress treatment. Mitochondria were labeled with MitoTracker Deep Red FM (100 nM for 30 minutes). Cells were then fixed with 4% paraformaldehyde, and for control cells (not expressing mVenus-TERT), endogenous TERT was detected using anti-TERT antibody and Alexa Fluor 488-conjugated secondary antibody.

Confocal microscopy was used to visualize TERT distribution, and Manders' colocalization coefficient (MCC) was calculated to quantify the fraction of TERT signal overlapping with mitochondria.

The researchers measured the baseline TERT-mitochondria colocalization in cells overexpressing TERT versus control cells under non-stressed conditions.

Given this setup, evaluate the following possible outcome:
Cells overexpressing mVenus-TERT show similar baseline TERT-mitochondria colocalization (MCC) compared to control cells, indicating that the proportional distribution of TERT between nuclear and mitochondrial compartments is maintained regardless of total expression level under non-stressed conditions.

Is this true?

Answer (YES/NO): NO